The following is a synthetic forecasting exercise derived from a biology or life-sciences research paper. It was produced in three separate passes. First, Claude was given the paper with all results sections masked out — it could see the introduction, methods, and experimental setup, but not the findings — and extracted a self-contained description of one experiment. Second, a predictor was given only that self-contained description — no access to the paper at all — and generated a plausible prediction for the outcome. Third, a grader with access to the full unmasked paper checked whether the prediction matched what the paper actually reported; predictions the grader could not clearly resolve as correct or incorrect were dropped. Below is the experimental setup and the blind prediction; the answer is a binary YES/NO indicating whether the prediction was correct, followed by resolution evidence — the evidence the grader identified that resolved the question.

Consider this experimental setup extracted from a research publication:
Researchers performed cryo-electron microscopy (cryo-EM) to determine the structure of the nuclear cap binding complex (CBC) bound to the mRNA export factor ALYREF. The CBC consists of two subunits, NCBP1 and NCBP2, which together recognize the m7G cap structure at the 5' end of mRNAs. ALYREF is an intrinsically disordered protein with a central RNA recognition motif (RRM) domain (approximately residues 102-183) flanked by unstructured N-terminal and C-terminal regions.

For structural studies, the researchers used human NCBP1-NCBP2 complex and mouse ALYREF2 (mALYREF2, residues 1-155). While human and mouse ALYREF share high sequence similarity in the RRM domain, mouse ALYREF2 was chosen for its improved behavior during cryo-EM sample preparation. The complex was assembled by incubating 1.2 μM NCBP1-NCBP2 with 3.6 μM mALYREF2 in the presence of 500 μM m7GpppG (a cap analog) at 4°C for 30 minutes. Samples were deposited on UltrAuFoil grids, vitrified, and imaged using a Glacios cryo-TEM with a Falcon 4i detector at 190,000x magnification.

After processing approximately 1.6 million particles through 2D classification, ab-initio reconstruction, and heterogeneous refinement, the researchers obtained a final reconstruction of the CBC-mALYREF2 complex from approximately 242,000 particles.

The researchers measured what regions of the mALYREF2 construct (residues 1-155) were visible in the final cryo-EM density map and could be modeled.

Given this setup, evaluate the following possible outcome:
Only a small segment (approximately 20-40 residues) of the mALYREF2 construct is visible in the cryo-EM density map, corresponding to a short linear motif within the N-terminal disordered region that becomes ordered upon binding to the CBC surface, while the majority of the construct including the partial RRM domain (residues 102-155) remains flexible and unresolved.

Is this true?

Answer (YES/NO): NO